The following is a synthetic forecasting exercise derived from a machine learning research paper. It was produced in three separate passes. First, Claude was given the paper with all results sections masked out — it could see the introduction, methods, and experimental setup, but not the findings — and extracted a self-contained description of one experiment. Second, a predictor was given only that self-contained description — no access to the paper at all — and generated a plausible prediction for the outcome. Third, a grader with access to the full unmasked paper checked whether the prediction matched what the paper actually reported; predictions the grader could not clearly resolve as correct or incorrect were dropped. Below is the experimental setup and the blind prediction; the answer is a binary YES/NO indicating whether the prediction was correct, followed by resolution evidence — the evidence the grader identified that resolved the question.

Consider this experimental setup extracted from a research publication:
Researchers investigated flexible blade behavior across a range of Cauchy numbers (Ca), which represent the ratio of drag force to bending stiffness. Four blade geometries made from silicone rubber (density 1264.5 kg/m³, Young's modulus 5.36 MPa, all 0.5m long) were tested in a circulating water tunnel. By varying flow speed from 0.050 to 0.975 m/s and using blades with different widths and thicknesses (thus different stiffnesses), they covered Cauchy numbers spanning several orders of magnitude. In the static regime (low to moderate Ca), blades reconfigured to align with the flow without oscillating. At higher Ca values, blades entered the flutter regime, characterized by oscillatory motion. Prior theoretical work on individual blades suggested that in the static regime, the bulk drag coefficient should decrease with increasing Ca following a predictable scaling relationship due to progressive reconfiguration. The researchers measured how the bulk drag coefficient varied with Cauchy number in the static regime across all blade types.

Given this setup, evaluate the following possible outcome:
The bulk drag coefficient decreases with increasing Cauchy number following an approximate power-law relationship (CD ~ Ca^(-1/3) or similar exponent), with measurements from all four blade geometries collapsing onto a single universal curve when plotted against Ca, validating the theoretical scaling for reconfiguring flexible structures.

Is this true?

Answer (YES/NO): NO